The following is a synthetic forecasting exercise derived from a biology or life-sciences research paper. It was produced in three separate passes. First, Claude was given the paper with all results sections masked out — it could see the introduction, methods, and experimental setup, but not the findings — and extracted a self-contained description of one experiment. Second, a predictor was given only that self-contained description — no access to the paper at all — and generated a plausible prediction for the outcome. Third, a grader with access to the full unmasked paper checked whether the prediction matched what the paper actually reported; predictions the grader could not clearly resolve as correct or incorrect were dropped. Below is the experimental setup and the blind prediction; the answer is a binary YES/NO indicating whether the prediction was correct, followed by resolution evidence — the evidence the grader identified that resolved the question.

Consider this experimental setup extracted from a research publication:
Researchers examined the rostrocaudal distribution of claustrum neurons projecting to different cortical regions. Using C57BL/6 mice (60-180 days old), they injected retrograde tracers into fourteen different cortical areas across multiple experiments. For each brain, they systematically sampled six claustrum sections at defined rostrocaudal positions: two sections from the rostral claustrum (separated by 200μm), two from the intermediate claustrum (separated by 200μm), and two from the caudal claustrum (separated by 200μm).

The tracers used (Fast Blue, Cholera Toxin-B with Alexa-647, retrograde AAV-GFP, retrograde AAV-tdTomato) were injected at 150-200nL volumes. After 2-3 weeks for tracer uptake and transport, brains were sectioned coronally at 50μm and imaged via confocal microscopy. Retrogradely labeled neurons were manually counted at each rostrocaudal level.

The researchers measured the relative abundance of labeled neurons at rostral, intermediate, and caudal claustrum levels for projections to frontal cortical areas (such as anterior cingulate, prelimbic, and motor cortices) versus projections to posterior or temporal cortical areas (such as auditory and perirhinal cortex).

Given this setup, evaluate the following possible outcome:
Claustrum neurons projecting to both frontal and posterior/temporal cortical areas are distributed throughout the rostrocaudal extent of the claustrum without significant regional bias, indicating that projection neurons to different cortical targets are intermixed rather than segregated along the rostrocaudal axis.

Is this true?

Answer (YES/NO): NO